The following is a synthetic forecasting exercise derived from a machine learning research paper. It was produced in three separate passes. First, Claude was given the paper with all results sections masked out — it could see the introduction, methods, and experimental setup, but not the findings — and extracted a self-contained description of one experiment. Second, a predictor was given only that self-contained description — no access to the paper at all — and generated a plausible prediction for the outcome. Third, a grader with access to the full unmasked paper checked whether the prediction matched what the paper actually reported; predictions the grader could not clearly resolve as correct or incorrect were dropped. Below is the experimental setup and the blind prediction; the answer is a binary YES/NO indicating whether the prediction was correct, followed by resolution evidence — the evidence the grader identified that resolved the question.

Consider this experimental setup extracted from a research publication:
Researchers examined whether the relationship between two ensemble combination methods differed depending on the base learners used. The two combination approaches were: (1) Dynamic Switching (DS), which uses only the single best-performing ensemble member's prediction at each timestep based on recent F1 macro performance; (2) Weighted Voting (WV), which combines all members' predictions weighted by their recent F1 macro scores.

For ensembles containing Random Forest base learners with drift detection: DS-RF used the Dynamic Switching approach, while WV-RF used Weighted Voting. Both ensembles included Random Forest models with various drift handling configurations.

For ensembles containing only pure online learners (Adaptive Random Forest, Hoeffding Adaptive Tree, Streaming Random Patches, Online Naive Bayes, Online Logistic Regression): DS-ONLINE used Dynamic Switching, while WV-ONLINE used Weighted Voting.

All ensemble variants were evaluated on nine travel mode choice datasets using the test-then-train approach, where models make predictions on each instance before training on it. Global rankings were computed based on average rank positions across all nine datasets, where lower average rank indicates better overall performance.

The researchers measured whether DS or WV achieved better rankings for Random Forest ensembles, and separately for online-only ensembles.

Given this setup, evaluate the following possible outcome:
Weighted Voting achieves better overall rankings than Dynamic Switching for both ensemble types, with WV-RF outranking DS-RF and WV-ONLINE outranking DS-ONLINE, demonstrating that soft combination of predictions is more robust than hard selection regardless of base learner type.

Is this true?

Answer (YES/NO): NO